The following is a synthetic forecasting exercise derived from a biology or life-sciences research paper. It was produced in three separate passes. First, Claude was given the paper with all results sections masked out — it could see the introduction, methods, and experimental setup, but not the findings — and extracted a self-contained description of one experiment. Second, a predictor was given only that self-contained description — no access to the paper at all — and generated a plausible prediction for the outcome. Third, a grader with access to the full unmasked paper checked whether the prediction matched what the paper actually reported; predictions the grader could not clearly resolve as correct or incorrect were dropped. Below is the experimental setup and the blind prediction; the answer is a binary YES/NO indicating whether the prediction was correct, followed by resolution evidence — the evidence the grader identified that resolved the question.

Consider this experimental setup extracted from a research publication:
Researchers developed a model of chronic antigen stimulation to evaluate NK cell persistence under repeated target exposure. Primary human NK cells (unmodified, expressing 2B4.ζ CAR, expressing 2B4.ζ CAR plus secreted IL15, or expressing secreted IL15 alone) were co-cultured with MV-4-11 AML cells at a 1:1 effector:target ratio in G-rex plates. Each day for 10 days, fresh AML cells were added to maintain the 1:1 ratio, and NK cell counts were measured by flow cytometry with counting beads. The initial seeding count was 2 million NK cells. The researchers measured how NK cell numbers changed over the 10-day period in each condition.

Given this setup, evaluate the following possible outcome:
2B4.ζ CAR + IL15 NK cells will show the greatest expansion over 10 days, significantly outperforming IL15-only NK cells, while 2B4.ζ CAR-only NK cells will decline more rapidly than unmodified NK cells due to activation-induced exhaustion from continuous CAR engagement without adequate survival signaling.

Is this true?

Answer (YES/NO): NO